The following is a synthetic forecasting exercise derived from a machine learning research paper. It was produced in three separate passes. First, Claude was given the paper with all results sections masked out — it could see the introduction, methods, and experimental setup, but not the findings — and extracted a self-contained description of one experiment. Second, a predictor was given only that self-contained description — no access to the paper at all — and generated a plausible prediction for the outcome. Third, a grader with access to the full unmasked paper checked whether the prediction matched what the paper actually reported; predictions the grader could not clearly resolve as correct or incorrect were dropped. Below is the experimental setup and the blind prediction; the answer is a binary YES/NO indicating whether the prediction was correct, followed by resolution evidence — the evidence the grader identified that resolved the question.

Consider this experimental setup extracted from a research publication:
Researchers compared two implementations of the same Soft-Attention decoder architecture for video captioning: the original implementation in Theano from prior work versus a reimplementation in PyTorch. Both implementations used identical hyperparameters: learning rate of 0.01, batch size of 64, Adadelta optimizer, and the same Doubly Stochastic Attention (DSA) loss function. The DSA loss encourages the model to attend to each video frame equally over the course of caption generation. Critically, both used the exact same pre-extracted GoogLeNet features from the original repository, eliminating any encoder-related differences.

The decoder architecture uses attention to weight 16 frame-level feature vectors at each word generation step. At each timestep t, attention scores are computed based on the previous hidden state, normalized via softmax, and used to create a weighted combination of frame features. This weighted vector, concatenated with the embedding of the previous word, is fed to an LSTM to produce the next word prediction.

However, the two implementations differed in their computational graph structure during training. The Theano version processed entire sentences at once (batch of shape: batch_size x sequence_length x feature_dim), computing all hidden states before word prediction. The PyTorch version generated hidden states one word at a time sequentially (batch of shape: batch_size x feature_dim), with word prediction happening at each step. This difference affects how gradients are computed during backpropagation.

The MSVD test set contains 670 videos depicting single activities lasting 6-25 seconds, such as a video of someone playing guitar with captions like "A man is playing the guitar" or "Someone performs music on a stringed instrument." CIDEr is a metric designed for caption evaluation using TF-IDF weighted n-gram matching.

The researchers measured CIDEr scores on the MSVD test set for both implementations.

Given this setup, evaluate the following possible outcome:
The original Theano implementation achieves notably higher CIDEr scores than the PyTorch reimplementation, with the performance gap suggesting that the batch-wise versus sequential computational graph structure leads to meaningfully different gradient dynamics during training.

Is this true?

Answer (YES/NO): NO